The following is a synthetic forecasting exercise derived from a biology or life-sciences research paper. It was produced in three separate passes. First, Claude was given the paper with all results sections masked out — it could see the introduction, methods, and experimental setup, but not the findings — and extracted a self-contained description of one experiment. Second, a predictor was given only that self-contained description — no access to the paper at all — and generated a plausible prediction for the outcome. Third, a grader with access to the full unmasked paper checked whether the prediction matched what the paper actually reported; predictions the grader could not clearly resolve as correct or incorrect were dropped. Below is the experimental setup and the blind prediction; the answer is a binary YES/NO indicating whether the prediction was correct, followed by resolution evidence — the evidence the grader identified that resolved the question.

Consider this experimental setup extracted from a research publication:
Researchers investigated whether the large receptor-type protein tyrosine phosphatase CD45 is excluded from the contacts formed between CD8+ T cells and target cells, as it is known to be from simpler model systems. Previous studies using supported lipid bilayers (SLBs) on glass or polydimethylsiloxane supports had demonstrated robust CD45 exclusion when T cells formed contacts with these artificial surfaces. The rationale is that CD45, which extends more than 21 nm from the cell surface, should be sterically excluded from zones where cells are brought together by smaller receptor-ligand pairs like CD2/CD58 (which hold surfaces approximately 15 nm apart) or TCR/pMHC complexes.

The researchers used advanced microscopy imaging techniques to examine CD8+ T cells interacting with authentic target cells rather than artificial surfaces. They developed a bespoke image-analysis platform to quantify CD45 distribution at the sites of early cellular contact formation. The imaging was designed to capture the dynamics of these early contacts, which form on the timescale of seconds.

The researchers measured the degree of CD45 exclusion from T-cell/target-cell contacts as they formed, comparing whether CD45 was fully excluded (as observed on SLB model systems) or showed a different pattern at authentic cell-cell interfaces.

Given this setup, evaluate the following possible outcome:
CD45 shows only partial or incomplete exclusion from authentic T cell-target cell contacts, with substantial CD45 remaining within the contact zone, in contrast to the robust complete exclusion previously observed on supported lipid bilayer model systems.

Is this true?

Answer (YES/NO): YES